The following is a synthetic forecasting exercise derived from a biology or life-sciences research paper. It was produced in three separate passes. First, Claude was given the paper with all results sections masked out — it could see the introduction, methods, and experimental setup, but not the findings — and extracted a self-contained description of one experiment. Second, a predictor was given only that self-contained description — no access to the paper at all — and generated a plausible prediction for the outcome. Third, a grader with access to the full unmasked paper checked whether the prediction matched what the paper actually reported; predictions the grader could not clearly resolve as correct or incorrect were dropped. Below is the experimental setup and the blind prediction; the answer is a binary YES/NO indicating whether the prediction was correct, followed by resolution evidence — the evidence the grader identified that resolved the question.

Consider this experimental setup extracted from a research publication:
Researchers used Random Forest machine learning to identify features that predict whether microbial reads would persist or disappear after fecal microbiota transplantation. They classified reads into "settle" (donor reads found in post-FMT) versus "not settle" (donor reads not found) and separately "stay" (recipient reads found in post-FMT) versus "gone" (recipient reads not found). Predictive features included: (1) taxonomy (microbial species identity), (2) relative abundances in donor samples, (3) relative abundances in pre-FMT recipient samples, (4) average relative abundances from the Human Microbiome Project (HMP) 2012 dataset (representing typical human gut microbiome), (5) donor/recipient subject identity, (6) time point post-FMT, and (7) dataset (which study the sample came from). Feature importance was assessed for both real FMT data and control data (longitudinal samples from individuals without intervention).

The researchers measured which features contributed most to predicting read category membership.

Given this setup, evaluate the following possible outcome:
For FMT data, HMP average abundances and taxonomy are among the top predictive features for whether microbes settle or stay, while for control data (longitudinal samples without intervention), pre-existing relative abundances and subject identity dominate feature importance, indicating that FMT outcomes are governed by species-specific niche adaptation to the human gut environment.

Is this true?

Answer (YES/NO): NO